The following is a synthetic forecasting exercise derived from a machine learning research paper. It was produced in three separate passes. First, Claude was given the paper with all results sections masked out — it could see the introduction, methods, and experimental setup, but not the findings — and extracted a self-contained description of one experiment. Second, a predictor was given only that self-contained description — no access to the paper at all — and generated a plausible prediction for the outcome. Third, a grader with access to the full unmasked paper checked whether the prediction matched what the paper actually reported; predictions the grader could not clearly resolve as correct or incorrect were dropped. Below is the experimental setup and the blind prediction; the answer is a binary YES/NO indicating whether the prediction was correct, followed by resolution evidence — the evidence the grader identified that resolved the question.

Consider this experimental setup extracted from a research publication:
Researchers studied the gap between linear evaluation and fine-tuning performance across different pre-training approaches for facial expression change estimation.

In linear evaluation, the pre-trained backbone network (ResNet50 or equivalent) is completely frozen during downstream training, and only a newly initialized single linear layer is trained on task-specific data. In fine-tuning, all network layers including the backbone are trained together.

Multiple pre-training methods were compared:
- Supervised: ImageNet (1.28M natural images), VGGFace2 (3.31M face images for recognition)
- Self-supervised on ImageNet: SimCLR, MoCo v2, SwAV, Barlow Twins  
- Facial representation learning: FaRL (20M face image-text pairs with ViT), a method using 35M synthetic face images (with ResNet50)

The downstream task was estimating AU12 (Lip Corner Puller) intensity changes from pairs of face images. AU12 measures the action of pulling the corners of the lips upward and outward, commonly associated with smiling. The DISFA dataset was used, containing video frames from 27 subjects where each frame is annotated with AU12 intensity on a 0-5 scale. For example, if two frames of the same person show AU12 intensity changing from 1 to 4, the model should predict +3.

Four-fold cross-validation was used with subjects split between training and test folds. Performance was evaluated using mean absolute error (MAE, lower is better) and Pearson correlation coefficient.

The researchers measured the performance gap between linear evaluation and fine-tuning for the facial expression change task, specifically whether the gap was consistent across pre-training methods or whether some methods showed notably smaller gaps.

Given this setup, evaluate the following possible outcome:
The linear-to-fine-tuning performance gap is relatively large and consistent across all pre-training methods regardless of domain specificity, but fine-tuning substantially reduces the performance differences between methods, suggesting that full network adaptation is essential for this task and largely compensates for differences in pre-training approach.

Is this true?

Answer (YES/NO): NO